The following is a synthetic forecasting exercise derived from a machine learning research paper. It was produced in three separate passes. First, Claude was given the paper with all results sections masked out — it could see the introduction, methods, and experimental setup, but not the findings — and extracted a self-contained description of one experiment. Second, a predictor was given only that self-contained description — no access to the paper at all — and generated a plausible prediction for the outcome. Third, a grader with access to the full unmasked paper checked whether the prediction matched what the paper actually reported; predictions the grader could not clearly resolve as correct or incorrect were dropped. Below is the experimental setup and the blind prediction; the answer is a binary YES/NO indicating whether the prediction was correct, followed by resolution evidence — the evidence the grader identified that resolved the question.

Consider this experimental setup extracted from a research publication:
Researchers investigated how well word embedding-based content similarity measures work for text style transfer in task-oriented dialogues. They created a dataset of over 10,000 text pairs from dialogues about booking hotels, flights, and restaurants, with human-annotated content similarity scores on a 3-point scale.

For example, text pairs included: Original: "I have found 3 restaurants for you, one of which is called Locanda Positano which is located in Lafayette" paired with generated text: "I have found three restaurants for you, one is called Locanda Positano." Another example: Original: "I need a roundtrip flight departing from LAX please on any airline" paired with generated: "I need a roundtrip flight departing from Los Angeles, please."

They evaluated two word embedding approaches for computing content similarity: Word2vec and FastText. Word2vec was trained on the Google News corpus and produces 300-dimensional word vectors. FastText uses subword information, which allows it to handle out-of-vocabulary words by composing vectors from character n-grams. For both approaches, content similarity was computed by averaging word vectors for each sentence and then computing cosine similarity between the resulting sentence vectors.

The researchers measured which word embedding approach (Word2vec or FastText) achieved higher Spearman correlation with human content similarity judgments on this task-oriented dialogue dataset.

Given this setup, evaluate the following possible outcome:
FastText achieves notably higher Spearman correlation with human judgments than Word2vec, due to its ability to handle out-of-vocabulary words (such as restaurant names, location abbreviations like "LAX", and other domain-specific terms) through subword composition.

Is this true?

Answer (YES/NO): NO